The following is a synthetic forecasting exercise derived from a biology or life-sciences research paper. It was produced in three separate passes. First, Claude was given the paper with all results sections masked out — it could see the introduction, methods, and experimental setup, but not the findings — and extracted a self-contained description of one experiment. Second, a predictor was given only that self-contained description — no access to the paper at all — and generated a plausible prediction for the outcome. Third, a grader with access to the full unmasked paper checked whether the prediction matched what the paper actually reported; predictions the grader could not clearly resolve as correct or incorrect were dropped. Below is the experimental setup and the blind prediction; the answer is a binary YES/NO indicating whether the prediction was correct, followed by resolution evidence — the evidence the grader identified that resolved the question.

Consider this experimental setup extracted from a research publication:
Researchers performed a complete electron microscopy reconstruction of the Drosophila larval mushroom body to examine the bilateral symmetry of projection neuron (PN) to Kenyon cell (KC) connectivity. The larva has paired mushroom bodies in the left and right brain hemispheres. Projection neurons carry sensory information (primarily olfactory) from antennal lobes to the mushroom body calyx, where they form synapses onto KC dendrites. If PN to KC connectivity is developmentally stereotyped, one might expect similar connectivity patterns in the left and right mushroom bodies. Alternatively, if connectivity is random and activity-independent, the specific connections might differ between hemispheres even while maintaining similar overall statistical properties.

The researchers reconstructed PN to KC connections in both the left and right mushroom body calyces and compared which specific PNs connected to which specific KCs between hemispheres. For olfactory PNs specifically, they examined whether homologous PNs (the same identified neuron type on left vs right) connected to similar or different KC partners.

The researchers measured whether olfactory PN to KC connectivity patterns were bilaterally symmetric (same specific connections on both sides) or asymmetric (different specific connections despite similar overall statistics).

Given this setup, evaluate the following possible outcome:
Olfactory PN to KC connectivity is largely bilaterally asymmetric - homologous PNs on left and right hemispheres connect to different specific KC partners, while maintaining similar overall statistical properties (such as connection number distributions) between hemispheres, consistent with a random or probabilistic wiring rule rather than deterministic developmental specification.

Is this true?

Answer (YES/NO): YES